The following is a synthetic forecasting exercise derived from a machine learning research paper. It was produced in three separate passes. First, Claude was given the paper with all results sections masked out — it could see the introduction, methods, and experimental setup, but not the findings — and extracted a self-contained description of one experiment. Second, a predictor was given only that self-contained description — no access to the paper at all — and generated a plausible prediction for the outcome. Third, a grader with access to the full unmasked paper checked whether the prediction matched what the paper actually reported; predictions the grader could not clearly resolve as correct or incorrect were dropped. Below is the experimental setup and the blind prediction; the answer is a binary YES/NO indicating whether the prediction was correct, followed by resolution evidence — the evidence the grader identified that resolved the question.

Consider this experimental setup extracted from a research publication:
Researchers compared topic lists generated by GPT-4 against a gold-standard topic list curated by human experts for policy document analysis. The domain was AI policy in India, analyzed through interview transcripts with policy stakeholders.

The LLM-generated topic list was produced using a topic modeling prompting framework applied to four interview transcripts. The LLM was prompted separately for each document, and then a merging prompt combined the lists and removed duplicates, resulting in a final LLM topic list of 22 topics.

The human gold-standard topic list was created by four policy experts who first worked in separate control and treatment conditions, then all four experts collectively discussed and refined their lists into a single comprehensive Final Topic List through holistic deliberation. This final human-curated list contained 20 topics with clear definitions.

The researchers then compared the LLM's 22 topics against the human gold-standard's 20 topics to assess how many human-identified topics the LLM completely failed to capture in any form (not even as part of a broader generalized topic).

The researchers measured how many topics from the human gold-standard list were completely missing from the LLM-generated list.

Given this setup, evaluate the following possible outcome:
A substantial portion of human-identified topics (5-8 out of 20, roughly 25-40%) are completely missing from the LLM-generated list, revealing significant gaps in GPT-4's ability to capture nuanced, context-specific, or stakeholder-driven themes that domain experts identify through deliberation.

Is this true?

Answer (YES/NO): YES